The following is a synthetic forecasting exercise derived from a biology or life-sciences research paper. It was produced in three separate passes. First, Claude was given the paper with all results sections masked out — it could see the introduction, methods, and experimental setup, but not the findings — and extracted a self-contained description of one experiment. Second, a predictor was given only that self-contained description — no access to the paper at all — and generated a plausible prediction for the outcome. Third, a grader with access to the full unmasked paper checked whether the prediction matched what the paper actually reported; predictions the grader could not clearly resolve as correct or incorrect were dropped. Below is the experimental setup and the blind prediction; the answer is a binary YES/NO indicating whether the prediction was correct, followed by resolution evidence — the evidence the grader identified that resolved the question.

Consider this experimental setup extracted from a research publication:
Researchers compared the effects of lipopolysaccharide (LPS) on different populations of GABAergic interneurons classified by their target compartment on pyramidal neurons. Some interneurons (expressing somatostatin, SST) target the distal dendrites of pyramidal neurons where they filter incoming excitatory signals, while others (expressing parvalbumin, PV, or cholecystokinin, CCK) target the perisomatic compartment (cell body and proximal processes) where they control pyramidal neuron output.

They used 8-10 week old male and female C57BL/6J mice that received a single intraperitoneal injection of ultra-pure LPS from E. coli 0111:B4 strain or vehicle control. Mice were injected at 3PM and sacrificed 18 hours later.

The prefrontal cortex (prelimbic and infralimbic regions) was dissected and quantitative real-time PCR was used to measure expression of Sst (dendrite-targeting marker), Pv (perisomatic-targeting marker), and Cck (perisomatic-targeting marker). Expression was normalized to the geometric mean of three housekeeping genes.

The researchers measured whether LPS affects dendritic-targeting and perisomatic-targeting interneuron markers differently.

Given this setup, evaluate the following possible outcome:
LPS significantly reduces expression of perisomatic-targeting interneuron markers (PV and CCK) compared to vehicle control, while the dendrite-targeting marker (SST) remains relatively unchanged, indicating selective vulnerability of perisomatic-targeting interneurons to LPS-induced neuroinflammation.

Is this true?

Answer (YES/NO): NO